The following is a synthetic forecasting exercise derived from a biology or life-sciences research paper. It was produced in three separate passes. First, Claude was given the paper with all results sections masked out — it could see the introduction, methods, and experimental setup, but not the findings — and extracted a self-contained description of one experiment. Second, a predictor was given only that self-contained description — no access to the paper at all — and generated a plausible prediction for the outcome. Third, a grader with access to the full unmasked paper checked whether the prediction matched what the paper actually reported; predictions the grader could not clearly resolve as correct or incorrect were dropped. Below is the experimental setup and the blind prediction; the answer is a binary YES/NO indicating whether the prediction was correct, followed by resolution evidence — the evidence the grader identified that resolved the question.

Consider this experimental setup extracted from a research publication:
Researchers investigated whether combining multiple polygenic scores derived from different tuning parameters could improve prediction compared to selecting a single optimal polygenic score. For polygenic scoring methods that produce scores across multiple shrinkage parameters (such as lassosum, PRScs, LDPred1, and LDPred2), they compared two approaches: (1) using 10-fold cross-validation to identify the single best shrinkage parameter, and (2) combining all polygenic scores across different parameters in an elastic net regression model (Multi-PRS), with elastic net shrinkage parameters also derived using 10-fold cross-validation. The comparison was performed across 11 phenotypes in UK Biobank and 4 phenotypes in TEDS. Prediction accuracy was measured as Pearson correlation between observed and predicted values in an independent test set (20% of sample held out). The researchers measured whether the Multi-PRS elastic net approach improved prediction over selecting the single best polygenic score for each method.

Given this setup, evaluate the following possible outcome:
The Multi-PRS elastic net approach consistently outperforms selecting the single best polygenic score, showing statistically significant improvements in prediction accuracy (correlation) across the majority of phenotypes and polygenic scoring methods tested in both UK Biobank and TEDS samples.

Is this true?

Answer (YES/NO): YES